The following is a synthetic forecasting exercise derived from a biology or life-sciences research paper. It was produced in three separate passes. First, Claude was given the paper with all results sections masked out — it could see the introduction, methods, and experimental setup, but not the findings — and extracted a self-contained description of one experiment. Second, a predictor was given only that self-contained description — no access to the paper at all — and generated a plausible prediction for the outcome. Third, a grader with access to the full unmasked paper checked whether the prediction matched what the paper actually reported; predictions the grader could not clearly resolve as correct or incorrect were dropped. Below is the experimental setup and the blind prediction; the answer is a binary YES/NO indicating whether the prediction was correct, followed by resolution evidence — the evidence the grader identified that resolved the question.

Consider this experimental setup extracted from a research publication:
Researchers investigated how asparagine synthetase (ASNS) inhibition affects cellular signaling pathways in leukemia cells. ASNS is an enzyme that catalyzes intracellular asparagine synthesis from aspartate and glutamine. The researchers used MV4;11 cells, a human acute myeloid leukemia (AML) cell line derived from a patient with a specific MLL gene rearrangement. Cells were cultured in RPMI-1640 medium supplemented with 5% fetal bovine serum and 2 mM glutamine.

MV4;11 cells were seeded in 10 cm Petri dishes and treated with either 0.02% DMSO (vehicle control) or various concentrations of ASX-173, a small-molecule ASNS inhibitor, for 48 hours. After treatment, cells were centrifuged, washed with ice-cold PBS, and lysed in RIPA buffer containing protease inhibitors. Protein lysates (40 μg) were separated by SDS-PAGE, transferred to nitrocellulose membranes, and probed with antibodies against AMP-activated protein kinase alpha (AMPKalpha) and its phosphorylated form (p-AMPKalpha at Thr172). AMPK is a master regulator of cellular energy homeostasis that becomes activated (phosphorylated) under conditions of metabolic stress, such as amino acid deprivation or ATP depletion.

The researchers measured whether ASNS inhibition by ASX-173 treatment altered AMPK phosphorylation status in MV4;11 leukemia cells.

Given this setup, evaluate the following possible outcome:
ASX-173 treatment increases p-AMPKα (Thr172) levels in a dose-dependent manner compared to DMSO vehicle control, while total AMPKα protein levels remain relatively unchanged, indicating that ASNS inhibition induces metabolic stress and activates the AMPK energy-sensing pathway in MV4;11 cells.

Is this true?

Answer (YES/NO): NO